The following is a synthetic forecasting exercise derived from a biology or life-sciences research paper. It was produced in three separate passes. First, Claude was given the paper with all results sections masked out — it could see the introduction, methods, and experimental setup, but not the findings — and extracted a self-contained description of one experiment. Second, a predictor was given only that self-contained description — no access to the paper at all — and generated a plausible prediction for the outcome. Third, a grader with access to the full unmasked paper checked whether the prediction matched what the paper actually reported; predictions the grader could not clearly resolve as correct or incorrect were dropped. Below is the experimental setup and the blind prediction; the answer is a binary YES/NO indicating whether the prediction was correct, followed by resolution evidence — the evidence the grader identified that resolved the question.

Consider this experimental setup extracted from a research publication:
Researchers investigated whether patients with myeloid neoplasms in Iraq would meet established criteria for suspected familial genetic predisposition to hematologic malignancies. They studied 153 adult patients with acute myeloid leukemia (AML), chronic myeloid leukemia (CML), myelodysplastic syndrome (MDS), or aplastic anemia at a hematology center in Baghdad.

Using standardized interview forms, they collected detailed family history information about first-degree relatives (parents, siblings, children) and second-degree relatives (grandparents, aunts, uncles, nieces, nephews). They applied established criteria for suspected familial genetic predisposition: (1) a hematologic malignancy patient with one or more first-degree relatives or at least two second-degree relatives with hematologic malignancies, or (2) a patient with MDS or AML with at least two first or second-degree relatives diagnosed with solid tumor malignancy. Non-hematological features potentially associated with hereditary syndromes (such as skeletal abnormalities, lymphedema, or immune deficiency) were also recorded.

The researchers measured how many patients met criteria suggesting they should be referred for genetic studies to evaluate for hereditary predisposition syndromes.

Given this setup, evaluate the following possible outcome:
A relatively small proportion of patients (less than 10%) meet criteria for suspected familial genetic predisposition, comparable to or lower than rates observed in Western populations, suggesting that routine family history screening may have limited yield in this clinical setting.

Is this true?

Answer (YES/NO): NO